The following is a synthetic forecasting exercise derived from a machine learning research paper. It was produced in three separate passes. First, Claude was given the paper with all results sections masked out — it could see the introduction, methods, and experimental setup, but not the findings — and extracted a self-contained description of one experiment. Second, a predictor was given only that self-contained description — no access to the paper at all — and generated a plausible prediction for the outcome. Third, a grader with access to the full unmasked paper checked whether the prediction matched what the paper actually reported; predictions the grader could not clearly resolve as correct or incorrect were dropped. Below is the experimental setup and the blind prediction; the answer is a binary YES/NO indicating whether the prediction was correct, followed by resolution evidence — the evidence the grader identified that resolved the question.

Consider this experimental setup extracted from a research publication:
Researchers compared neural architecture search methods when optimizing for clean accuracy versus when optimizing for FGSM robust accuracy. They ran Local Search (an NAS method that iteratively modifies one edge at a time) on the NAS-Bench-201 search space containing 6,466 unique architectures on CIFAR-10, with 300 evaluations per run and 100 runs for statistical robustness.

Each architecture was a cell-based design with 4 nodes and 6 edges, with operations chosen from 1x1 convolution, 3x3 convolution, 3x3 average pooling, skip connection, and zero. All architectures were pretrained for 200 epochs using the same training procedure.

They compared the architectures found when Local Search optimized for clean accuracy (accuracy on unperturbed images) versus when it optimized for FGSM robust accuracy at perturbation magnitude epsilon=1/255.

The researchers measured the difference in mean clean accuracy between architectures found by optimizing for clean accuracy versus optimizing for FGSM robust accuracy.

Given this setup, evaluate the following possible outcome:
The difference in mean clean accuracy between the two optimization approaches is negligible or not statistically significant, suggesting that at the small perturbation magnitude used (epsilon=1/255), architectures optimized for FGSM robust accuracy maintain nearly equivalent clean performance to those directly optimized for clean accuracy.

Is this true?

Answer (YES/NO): NO